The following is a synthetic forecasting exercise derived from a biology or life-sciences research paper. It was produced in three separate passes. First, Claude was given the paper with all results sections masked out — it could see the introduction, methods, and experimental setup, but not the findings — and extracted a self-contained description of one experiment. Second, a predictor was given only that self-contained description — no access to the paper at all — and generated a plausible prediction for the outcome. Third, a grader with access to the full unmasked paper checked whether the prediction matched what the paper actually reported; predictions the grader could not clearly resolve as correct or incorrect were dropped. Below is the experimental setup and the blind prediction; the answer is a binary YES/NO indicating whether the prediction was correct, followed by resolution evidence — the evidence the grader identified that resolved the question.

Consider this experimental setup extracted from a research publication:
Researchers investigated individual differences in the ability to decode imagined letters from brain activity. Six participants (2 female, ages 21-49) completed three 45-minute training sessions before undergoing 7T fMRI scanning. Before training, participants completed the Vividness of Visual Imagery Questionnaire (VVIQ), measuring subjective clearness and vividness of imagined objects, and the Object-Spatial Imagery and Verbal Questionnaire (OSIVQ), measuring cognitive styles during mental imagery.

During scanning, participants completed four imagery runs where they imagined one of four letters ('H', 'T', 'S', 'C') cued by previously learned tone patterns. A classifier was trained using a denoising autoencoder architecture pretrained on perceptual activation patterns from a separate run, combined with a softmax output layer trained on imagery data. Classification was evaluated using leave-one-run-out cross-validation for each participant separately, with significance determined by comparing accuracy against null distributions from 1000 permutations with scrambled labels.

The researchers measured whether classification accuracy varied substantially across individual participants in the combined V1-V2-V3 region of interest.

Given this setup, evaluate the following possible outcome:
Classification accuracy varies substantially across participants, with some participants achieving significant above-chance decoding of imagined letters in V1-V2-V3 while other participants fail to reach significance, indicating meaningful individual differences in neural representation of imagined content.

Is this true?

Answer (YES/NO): YES